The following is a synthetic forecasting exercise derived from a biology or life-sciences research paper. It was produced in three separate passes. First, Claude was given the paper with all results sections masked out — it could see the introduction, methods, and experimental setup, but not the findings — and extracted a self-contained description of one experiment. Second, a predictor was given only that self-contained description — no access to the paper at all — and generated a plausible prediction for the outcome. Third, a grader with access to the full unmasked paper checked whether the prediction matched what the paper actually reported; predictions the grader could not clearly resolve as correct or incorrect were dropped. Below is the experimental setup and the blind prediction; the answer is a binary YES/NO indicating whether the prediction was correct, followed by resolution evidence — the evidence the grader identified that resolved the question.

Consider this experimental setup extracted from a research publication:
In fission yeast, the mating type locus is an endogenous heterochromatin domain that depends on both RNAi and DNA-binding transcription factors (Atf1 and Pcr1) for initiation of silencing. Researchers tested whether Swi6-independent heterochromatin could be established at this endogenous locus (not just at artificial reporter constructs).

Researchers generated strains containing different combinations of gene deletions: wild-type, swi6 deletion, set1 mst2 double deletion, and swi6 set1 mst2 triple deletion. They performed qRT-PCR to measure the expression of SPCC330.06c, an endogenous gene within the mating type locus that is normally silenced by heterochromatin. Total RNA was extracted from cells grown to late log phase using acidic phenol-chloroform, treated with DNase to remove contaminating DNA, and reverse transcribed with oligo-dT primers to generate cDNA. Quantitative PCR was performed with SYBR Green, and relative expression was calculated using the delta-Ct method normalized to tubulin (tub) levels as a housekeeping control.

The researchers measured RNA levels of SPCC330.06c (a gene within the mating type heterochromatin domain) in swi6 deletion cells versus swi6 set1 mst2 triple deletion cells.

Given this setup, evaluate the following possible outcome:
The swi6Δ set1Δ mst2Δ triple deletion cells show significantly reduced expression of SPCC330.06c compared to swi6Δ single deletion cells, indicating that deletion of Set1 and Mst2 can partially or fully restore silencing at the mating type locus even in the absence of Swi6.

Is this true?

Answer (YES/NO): YES